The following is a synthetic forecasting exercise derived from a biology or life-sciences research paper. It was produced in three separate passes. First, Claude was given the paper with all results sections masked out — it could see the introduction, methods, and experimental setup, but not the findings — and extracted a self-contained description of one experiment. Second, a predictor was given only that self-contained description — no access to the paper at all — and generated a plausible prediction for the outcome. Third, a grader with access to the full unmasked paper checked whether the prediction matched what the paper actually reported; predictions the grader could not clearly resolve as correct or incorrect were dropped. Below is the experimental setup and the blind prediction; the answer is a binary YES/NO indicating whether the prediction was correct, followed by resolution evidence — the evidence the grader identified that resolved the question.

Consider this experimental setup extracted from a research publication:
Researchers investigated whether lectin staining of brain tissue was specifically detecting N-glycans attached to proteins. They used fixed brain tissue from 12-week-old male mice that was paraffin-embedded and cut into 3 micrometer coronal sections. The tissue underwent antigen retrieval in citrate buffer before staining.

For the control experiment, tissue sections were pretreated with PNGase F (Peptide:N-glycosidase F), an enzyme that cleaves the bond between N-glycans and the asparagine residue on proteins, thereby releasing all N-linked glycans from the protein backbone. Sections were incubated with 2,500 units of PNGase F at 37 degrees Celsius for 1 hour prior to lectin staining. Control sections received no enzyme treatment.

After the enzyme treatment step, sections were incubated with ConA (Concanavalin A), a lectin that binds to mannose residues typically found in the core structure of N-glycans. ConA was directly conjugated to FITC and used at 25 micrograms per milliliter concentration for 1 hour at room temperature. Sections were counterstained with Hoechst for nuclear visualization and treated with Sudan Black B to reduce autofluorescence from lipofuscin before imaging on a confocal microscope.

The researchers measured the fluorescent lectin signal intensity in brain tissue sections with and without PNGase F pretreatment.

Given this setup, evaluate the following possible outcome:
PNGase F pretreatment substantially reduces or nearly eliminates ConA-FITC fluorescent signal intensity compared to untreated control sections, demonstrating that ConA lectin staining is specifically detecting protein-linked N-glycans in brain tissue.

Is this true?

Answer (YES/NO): YES